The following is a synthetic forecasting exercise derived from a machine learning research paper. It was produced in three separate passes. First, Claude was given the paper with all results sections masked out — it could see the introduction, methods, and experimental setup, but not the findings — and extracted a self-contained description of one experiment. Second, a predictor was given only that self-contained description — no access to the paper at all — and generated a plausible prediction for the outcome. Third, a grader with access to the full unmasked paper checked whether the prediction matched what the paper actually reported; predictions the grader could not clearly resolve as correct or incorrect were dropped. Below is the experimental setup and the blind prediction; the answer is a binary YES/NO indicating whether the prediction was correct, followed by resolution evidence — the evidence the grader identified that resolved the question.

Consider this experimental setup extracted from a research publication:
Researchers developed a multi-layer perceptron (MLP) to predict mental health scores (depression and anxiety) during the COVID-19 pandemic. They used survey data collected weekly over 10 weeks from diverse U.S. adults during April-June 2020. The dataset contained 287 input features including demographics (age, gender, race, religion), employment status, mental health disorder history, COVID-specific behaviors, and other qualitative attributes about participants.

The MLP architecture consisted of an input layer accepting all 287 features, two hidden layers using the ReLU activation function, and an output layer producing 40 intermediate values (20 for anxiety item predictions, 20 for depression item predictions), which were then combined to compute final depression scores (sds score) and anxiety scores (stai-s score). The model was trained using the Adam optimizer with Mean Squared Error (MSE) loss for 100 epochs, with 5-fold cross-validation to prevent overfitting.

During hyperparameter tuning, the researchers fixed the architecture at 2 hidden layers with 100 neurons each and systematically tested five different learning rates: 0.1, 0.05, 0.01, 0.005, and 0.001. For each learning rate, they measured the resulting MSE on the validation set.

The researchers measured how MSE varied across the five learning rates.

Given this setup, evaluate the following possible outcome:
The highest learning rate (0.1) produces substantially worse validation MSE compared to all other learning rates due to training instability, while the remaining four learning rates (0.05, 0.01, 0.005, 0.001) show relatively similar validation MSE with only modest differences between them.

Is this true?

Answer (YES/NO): NO